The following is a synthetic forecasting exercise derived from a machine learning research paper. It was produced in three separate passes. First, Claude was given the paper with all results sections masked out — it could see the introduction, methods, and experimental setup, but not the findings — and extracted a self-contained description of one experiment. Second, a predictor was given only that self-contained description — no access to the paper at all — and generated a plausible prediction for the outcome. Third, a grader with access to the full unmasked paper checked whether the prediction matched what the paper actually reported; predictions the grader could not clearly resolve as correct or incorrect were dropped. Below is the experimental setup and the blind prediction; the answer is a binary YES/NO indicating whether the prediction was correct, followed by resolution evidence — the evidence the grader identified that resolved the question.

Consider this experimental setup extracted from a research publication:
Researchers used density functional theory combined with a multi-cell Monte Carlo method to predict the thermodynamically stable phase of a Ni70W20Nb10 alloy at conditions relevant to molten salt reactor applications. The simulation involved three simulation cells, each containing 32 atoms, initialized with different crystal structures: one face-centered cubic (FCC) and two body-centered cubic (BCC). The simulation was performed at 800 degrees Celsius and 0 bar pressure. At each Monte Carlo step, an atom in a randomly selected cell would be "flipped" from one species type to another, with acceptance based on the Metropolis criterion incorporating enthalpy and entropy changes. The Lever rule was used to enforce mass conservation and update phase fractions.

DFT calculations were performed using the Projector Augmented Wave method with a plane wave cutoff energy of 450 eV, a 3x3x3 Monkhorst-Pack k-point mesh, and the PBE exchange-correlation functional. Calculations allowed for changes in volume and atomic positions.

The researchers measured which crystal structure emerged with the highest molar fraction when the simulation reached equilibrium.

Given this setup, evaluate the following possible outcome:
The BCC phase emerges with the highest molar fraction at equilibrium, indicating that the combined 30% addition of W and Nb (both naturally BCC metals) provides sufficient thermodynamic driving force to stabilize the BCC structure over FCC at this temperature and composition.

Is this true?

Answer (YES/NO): NO